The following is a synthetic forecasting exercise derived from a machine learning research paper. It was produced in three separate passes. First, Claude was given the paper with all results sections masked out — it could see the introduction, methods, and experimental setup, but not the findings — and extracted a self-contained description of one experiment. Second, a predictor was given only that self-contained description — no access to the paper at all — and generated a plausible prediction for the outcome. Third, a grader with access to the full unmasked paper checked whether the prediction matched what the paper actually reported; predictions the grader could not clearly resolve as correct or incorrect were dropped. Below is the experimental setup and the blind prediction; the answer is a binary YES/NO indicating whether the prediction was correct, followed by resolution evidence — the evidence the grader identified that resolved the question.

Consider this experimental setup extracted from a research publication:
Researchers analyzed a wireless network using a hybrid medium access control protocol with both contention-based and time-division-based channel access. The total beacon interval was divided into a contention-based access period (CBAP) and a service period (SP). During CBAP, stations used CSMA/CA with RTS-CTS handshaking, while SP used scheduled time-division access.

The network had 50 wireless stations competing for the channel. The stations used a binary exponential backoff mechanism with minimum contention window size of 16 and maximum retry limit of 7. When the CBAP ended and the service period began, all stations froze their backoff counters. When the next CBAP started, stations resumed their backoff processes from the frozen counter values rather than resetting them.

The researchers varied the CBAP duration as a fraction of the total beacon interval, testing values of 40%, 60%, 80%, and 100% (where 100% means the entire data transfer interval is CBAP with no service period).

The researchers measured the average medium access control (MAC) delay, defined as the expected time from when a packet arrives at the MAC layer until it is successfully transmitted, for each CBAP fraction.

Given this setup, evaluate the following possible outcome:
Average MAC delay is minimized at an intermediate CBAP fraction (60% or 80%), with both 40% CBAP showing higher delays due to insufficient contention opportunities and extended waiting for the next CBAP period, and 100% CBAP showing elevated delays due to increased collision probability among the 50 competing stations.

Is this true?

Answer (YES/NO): NO